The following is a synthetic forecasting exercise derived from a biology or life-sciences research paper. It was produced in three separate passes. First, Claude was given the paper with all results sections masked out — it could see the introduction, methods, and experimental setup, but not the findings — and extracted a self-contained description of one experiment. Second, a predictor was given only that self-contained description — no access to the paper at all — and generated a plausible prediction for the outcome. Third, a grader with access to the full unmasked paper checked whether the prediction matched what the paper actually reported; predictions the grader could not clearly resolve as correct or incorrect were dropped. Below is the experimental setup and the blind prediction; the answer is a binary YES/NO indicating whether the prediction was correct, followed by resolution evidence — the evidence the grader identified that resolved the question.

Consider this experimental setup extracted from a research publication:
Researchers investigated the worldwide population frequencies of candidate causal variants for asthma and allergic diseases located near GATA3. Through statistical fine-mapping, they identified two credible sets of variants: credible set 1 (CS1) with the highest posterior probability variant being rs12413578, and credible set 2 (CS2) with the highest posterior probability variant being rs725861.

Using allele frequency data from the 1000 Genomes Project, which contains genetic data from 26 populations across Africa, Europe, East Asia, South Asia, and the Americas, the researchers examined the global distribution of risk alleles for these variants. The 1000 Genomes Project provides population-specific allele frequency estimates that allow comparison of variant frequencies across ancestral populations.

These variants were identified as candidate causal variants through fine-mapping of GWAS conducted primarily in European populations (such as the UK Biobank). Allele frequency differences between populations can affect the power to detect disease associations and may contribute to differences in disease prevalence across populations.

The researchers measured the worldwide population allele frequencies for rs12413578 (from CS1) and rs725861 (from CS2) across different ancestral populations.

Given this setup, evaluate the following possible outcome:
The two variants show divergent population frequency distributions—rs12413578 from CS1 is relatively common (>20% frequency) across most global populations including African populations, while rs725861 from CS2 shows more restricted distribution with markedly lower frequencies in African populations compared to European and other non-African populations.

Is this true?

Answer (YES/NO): NO